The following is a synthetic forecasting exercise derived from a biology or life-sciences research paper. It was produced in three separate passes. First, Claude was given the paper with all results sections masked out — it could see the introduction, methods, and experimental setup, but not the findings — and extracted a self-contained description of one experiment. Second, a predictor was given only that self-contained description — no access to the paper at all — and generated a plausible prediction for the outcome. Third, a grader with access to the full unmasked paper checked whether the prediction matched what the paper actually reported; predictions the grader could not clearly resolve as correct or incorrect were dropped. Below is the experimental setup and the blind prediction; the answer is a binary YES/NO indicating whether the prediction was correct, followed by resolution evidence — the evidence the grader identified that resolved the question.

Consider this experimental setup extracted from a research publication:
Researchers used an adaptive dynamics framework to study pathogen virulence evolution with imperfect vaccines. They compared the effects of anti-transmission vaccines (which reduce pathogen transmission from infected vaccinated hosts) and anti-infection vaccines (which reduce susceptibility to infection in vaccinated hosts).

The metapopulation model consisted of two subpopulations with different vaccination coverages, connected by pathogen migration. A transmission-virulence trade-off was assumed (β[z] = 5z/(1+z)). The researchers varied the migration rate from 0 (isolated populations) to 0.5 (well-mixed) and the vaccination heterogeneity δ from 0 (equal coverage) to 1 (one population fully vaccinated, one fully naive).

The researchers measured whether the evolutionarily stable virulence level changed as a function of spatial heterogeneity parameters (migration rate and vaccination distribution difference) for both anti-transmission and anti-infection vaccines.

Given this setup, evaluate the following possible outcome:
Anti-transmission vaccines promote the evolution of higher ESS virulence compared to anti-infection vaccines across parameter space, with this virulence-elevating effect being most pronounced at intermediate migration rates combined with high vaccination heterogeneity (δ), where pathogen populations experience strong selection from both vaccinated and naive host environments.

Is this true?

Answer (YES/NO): NO